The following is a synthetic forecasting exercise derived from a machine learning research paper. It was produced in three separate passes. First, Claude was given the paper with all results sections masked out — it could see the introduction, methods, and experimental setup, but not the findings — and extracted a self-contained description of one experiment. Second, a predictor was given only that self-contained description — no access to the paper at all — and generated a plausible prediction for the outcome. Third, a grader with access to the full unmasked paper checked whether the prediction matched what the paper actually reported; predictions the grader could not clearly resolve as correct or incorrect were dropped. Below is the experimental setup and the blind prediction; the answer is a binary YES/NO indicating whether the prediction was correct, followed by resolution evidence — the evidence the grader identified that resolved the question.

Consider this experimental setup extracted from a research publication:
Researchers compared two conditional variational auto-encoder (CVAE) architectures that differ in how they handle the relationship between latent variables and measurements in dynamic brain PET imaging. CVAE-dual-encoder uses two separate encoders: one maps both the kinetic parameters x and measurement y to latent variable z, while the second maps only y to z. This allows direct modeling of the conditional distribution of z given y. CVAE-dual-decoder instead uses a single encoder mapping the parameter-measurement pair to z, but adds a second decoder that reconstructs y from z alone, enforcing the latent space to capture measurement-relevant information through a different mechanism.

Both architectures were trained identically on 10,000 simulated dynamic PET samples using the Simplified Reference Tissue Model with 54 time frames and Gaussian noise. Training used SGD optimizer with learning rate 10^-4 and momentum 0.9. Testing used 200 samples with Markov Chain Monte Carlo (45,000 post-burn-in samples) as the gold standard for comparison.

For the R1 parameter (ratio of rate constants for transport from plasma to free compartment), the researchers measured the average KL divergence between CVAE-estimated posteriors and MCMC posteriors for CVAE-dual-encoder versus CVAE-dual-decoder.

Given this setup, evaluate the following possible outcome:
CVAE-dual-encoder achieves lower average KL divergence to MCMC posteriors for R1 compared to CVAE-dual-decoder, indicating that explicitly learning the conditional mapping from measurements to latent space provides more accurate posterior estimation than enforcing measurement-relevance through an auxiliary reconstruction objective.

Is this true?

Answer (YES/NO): YES